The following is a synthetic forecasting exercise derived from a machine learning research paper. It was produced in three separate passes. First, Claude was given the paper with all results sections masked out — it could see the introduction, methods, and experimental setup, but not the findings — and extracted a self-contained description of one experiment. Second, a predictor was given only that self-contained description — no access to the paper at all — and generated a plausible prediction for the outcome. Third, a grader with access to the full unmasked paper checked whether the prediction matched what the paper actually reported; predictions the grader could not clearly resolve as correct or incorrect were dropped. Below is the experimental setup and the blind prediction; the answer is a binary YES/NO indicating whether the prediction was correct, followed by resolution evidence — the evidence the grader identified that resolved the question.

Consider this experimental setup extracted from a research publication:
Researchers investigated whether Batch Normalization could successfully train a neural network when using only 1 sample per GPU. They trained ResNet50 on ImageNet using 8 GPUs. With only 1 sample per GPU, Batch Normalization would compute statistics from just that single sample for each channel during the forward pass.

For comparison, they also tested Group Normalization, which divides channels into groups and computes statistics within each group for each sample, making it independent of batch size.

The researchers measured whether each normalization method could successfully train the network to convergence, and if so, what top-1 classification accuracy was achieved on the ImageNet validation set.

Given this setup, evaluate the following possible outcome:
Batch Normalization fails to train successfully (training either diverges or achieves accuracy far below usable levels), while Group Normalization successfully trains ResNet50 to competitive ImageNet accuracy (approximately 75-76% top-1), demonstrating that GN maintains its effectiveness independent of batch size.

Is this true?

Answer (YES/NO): YES